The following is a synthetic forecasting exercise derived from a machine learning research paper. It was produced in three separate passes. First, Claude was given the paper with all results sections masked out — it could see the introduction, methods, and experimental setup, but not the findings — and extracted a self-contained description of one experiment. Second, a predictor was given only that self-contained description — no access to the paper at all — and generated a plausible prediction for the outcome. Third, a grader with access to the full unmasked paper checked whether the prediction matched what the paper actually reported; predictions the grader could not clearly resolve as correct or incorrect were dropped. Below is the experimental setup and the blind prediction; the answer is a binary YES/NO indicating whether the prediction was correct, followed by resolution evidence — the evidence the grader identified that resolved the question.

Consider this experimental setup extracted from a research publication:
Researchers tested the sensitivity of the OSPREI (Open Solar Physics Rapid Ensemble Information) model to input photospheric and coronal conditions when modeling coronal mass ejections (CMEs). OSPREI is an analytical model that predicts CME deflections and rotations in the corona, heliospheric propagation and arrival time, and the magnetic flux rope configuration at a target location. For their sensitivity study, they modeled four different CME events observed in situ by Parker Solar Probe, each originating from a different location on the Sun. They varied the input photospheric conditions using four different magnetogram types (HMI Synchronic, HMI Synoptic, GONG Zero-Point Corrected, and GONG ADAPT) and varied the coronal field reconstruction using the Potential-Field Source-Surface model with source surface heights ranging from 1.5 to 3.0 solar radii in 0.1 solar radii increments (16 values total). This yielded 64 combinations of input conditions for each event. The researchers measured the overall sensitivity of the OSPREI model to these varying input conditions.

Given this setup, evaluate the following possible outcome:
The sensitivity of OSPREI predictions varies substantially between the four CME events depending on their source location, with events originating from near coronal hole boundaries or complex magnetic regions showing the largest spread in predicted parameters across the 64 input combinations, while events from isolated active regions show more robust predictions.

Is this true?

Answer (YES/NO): NO